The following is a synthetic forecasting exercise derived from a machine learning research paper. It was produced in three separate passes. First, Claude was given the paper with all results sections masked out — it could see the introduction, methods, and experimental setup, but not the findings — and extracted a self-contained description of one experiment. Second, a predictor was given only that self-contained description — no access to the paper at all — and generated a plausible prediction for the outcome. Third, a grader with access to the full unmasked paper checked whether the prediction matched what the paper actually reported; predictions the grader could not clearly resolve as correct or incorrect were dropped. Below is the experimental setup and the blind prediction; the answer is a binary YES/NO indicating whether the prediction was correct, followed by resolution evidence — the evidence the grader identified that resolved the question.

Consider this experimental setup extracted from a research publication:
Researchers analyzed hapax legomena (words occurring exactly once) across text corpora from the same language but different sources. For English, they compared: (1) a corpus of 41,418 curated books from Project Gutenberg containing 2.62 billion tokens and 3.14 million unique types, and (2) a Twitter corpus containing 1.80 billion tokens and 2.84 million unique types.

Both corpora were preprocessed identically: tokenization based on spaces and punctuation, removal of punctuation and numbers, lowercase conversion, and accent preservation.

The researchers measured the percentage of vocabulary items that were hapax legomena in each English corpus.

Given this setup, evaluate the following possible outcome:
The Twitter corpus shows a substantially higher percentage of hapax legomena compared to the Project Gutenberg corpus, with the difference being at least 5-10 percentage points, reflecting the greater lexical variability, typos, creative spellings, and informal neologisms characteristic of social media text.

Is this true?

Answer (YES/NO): YES